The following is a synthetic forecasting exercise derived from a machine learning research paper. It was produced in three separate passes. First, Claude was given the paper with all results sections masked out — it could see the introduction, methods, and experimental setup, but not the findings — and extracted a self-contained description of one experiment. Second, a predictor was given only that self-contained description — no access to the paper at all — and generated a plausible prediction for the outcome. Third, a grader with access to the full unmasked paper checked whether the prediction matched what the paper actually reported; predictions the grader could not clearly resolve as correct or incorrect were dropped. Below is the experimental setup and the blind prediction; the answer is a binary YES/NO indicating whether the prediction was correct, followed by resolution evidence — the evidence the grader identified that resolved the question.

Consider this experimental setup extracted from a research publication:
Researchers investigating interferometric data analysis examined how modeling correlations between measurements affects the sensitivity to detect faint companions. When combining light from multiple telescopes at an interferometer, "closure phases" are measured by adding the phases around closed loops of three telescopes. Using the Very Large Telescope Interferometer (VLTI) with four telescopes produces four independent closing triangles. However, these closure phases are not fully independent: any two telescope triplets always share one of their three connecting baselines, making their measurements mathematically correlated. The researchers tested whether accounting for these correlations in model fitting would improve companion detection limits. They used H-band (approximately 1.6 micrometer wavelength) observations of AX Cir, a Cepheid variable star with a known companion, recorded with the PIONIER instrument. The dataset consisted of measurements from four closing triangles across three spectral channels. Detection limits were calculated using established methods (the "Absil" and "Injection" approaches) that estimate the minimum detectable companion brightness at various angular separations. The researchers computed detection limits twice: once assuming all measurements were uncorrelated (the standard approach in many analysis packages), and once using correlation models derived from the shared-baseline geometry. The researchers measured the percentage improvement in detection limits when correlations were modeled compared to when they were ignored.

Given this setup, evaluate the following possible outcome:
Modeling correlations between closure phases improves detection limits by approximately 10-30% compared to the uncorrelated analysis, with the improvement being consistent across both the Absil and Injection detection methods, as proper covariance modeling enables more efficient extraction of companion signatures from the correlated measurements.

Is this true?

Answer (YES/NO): NO